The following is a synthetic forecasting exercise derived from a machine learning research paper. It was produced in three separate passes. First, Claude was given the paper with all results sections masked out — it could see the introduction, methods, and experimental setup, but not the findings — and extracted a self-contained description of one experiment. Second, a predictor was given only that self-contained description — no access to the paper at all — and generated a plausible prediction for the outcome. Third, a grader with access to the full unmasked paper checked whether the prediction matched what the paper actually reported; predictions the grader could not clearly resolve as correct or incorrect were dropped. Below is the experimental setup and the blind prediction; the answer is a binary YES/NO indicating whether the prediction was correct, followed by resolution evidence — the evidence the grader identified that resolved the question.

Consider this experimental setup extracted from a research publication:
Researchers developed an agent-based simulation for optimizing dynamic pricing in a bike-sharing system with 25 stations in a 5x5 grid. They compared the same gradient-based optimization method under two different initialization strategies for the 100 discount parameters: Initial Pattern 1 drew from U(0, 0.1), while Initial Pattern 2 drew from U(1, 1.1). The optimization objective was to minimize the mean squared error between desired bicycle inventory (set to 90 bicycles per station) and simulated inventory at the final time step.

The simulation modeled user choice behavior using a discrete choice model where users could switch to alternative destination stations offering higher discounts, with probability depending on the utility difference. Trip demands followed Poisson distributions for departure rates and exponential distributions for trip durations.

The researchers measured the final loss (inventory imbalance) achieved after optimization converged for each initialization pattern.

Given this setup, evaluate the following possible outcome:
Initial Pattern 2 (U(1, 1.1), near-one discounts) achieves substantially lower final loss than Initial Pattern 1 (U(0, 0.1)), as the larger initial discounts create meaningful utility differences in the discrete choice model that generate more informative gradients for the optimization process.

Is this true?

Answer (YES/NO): NO